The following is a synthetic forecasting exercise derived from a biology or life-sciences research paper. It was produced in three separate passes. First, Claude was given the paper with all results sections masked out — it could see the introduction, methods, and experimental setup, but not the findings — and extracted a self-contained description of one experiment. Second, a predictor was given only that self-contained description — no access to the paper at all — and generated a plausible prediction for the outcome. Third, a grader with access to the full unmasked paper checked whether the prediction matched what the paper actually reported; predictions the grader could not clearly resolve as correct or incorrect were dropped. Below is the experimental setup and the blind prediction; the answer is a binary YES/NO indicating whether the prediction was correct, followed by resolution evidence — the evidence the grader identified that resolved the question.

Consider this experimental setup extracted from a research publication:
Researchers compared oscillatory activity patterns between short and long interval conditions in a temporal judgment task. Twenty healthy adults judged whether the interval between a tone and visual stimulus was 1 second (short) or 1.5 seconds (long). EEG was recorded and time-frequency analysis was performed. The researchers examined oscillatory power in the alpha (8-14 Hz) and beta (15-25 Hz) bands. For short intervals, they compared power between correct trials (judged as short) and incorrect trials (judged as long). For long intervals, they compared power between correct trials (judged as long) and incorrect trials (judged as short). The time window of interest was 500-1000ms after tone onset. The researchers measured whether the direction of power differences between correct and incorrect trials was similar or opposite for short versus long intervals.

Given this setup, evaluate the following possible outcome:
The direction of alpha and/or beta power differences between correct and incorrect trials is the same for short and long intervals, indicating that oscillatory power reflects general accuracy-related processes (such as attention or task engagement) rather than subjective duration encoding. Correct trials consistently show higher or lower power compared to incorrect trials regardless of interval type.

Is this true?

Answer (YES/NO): NO